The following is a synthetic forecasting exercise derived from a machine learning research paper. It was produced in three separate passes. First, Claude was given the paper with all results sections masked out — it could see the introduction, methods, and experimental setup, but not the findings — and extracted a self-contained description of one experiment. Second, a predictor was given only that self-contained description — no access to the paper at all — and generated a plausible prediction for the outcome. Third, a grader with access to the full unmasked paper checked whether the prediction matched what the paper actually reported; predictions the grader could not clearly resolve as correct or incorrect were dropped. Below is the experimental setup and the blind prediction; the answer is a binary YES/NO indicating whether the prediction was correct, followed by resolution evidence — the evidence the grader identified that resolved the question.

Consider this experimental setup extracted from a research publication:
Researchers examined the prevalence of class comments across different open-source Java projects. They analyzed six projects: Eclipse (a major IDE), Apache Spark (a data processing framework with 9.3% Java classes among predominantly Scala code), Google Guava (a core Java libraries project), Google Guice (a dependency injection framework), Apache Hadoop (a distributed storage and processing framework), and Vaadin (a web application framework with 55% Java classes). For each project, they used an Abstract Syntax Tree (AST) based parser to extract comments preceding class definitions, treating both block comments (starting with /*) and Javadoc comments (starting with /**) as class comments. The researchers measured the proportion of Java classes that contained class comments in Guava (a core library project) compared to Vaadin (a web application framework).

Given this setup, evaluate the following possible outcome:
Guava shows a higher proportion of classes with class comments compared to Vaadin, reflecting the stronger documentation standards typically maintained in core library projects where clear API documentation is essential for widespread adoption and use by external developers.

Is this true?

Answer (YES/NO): YES